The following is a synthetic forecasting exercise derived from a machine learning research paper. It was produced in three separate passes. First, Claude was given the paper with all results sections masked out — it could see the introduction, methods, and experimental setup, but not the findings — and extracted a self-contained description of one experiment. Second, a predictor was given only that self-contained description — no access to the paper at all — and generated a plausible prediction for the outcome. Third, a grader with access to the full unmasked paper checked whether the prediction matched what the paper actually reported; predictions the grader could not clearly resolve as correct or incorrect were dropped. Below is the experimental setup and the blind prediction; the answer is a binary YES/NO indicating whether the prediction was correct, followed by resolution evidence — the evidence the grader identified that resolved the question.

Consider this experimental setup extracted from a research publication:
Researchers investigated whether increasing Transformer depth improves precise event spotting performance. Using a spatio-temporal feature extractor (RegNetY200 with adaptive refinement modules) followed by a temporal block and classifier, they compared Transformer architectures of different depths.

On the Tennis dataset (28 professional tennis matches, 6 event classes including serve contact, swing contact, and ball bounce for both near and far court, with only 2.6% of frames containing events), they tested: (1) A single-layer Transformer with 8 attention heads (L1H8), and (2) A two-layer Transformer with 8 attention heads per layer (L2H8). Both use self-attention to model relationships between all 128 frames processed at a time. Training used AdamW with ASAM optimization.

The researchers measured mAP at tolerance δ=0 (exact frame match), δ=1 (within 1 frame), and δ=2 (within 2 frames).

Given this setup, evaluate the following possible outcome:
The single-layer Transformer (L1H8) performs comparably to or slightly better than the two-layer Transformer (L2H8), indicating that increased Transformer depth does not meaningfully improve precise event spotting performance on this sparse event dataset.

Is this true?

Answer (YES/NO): NO